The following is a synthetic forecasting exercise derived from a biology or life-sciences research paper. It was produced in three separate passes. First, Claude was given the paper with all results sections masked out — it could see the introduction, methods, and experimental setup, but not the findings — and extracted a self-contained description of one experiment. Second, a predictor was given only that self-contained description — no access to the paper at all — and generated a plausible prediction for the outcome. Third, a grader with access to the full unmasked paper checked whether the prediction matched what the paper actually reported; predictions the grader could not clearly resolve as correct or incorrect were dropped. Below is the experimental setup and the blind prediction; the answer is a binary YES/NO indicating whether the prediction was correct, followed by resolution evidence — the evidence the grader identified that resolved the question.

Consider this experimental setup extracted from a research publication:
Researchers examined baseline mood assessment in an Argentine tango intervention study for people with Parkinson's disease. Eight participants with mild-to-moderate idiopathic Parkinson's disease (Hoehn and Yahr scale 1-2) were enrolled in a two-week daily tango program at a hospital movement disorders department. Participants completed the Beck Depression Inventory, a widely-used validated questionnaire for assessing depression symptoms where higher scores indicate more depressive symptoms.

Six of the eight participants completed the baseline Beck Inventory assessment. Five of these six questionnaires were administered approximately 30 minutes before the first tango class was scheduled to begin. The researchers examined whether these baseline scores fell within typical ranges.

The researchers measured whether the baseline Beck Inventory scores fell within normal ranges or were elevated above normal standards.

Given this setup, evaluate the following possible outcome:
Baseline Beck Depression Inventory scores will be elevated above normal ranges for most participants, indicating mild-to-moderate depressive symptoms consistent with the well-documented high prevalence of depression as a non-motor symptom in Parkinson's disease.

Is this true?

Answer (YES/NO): NO